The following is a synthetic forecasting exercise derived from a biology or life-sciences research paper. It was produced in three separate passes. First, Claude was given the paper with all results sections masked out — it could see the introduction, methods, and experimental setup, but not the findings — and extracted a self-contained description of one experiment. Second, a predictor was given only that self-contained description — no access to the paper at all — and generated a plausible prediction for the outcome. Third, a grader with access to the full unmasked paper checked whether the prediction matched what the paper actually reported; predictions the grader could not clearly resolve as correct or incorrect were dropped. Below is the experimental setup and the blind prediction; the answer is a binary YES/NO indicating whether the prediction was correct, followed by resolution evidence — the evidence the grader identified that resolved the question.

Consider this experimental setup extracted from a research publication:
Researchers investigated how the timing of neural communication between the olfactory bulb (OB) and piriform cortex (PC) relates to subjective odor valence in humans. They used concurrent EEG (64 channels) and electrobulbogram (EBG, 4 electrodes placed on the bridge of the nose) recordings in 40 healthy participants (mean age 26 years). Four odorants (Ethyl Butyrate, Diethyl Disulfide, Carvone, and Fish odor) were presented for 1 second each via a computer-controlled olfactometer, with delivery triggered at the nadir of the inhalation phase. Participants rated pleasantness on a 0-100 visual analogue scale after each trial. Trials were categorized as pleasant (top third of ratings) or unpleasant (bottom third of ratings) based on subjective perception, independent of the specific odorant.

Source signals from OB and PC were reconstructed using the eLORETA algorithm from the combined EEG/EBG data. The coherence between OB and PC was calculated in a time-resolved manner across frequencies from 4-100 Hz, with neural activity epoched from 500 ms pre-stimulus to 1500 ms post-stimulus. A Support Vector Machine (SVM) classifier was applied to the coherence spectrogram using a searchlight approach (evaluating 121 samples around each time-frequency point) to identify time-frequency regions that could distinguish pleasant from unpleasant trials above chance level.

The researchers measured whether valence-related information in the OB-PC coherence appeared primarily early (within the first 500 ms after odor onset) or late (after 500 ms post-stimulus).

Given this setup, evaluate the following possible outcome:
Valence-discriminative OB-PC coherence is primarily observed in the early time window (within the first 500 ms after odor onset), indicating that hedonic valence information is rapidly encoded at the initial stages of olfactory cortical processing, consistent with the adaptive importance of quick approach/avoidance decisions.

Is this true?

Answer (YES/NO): NO